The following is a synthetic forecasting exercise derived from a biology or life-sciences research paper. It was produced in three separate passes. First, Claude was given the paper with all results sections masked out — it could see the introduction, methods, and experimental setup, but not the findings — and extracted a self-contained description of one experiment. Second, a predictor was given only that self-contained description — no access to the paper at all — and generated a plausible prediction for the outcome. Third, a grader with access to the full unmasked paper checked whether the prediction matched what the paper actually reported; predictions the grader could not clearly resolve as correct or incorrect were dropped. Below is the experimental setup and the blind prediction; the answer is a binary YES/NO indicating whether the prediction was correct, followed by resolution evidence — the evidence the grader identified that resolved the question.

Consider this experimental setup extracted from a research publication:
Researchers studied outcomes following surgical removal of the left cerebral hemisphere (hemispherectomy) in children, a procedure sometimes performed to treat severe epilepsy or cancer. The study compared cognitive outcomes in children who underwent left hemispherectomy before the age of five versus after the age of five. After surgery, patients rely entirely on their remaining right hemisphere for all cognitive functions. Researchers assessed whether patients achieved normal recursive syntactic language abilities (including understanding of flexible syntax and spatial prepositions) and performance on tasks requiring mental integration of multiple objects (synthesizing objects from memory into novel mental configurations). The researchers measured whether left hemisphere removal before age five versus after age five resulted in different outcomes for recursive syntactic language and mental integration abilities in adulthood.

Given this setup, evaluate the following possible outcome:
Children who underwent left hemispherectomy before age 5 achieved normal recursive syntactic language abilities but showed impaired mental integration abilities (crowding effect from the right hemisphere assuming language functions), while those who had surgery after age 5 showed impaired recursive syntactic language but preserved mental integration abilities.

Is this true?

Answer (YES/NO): NO